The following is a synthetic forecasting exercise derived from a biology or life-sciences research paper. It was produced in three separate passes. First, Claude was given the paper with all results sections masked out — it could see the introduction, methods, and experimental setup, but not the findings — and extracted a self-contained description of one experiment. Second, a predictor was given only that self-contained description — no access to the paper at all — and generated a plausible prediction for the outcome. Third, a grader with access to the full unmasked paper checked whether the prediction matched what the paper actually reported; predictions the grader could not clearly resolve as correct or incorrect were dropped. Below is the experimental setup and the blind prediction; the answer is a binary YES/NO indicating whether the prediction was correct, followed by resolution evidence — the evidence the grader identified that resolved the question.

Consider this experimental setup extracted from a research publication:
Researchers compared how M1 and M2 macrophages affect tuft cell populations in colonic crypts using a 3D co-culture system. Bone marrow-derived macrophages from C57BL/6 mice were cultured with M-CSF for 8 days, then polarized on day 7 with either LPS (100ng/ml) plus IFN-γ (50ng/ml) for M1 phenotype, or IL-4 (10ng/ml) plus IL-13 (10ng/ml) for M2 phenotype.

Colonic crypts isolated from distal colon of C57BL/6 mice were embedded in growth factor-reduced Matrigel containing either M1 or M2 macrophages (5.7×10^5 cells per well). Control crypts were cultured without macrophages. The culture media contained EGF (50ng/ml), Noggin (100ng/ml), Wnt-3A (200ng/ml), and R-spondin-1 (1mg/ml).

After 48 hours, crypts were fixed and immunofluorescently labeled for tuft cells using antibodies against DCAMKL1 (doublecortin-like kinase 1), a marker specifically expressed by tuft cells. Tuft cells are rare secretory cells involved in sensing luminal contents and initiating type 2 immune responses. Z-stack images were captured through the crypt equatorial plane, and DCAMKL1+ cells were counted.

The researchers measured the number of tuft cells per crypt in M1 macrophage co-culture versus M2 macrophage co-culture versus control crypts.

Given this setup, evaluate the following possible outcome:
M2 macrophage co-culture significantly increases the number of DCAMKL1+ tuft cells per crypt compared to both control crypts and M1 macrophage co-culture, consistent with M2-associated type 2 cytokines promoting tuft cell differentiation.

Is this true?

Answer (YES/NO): NO